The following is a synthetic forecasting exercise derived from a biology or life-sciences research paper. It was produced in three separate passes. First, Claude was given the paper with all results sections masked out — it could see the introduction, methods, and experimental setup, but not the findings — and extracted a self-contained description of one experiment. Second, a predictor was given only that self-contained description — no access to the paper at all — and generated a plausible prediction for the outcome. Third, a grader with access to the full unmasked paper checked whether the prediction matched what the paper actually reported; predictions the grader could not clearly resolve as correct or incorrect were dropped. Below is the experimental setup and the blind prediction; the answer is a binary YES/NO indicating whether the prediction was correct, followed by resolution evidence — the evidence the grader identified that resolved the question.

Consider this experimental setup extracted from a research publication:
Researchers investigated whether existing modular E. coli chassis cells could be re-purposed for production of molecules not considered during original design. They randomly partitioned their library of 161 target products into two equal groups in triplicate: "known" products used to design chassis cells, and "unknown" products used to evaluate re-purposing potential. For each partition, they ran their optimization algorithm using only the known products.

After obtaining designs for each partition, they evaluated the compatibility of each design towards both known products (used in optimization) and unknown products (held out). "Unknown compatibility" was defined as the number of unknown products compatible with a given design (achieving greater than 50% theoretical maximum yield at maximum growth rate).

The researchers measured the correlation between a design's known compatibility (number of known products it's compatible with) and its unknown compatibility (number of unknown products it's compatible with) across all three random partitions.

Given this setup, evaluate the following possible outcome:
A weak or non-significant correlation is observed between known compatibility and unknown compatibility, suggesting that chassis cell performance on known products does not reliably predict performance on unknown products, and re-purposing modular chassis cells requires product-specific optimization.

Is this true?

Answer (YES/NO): NO